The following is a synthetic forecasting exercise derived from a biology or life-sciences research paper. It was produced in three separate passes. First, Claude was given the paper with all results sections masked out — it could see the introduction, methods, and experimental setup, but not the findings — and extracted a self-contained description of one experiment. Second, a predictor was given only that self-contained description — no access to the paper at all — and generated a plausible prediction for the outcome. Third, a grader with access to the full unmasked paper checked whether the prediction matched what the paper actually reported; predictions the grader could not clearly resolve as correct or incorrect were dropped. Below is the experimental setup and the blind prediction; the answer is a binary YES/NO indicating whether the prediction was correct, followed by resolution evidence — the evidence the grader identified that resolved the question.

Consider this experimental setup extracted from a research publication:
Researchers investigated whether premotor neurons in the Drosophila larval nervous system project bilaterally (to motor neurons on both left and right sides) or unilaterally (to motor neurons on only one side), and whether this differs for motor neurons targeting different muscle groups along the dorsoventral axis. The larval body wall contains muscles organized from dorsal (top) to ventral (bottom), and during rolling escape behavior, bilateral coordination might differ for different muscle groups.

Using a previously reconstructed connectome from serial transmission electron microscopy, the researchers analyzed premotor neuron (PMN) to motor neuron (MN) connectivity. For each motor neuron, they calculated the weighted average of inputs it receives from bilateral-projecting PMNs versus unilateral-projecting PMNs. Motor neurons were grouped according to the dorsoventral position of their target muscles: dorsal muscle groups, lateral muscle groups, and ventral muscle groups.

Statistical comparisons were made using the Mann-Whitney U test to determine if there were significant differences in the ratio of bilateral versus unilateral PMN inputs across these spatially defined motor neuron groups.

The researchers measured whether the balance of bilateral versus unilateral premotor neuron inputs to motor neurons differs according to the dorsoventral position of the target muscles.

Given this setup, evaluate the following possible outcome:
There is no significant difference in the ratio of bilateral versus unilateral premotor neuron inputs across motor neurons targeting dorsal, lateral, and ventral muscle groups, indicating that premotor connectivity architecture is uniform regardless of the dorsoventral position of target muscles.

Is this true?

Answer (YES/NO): NO